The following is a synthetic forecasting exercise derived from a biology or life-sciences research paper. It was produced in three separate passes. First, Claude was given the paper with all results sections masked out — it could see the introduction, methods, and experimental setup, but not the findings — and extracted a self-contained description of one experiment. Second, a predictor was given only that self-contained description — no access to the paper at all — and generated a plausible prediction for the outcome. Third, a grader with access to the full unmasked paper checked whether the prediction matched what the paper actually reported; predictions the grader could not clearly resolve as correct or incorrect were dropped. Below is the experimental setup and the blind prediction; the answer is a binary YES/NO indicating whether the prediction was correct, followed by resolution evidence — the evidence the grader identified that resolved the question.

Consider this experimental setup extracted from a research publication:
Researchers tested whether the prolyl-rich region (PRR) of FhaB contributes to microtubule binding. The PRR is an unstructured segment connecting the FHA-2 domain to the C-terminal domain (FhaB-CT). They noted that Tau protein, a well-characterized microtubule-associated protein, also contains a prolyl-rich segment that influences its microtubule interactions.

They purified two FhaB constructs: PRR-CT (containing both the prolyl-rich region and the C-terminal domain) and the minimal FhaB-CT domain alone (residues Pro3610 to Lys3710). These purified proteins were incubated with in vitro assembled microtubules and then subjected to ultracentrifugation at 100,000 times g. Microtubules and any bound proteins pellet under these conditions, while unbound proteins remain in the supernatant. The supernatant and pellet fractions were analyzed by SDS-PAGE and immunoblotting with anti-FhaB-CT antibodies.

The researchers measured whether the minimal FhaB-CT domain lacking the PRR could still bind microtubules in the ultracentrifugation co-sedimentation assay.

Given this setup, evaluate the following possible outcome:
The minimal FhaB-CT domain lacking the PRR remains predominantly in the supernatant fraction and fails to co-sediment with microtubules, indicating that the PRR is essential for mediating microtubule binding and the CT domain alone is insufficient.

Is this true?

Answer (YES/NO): NO